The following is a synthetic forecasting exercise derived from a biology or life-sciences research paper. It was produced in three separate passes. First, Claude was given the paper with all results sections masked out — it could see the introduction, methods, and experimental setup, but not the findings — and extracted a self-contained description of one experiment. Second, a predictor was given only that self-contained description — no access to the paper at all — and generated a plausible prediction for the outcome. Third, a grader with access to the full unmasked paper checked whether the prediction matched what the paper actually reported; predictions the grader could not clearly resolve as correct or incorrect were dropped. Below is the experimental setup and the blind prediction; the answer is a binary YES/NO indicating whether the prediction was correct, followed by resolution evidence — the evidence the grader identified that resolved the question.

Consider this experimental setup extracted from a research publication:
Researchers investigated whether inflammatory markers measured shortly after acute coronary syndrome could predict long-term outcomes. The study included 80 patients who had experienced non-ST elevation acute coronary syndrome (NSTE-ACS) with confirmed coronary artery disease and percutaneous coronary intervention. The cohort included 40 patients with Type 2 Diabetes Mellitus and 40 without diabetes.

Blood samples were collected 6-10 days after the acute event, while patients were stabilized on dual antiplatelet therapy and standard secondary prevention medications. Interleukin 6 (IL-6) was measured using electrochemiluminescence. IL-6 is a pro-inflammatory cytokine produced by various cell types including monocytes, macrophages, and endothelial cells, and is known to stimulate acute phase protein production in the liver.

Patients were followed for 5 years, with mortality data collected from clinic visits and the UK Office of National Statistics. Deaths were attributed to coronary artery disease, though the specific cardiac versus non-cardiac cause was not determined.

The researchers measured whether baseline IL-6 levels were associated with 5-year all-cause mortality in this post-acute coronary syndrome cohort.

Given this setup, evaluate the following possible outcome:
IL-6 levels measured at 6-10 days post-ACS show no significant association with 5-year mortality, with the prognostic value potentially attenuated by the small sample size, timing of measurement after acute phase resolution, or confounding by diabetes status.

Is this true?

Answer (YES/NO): YES